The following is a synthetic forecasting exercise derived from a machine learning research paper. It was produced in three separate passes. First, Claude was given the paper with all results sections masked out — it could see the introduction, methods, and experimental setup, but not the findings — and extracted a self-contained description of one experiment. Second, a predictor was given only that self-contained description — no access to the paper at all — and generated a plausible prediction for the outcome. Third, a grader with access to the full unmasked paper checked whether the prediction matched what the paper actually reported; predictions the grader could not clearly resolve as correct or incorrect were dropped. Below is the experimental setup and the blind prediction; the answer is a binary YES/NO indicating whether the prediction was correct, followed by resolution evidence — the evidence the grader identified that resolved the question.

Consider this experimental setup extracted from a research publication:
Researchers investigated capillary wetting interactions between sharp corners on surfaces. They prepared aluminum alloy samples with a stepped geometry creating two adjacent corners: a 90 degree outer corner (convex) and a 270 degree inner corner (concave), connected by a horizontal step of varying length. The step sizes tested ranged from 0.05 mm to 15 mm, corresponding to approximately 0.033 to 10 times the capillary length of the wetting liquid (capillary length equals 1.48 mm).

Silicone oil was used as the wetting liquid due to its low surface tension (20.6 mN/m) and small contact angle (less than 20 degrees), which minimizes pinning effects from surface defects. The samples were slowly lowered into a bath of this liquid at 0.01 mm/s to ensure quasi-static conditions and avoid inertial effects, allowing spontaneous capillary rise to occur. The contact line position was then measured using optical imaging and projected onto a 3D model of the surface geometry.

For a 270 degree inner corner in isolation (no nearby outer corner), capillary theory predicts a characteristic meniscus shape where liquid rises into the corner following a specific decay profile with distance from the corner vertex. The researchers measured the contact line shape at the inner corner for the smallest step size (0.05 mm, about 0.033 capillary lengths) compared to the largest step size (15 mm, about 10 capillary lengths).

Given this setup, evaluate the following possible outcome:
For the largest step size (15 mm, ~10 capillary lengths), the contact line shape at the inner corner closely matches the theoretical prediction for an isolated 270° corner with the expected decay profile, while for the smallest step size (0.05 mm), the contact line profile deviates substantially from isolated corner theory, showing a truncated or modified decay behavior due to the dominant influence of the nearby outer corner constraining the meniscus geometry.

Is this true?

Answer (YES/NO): NO